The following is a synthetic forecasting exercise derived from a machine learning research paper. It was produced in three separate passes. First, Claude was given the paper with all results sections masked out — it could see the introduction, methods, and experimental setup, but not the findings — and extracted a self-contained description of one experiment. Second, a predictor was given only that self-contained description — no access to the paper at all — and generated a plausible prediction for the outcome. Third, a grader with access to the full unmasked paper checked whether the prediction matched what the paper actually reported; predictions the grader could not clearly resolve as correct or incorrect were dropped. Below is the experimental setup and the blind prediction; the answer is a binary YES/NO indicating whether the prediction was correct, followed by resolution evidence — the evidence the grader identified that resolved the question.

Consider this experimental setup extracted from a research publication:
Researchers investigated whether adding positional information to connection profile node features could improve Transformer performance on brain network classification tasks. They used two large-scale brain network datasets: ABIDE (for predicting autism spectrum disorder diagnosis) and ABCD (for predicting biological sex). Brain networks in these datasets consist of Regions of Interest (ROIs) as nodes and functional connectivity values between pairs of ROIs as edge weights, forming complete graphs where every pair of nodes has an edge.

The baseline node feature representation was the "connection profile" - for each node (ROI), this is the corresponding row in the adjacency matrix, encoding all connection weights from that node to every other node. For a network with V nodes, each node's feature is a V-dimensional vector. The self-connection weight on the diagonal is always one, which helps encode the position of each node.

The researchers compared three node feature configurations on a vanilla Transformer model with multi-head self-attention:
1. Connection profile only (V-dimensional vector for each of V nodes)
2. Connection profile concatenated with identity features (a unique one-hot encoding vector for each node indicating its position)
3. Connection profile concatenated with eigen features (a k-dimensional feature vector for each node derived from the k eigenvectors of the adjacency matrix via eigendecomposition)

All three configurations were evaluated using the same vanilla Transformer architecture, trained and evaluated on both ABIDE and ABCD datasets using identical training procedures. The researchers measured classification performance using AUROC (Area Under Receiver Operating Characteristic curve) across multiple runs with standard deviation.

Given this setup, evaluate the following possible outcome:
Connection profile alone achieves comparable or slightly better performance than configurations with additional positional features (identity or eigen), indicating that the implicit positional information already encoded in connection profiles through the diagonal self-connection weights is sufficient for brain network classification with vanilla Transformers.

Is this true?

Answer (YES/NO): YES